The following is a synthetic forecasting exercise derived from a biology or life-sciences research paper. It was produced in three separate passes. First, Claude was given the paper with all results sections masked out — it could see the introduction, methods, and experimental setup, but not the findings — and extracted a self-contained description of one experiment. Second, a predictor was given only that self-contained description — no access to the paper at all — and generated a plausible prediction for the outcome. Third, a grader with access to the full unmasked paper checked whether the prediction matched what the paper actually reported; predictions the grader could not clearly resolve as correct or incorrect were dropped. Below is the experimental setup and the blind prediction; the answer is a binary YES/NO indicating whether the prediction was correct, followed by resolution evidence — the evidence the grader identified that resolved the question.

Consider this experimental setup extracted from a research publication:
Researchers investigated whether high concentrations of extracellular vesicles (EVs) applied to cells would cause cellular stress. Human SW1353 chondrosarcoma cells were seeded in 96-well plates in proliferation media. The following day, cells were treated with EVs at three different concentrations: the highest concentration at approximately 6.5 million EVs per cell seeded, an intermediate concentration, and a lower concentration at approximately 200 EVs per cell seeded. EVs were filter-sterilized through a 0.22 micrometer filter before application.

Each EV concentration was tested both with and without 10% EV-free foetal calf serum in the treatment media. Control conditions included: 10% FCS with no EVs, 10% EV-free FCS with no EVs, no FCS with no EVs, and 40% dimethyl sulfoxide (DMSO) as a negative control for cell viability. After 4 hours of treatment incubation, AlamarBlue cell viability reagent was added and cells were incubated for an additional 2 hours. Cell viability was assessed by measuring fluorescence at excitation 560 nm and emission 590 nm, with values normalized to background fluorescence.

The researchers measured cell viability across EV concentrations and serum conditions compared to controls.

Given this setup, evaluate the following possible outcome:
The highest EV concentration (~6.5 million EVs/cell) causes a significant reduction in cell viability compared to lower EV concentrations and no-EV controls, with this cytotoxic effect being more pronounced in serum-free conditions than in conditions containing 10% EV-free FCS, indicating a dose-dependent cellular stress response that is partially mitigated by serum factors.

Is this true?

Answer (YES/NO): NO